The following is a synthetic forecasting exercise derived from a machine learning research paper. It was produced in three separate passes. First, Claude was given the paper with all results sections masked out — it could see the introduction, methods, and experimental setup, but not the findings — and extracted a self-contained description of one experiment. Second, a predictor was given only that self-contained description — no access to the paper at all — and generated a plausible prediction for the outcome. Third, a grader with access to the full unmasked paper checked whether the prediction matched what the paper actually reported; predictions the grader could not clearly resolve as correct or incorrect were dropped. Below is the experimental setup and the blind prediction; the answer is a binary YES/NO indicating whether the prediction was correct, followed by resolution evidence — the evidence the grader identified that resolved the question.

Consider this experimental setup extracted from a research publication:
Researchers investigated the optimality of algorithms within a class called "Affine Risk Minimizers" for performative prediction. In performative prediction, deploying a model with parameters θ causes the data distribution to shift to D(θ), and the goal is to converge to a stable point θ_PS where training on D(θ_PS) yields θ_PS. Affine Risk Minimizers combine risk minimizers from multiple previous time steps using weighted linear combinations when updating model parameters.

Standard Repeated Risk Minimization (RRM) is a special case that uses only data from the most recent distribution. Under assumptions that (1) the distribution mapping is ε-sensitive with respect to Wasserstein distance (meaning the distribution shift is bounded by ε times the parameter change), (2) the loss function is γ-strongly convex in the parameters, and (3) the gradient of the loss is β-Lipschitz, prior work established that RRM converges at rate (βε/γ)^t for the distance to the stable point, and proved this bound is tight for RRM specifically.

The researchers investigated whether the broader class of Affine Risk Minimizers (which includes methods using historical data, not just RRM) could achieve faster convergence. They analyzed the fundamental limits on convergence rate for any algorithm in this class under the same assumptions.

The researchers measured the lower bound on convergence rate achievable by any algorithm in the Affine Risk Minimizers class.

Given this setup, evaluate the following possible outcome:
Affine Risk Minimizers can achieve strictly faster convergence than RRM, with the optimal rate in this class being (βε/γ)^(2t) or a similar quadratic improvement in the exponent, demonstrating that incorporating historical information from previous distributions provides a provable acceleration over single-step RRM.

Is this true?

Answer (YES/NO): NO